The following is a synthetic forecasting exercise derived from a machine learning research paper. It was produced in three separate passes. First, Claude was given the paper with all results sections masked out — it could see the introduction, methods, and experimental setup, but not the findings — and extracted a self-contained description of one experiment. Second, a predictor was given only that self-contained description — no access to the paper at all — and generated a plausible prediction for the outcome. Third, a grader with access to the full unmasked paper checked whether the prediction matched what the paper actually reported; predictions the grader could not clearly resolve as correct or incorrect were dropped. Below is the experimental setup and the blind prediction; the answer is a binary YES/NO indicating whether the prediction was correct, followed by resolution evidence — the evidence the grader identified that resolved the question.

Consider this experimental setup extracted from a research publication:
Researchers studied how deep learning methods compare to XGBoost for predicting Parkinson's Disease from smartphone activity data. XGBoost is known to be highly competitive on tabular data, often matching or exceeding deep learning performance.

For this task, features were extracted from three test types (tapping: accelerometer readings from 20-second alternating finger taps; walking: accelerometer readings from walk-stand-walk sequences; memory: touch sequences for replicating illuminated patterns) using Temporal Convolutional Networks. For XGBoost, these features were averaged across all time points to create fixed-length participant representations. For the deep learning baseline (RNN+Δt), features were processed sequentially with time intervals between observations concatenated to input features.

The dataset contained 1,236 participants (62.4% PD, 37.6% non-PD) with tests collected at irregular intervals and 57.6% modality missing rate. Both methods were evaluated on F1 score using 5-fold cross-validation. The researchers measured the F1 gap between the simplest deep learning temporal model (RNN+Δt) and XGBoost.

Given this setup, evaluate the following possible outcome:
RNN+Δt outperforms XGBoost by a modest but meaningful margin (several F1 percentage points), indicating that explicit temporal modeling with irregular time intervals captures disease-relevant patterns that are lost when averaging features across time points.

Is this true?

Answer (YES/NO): YES